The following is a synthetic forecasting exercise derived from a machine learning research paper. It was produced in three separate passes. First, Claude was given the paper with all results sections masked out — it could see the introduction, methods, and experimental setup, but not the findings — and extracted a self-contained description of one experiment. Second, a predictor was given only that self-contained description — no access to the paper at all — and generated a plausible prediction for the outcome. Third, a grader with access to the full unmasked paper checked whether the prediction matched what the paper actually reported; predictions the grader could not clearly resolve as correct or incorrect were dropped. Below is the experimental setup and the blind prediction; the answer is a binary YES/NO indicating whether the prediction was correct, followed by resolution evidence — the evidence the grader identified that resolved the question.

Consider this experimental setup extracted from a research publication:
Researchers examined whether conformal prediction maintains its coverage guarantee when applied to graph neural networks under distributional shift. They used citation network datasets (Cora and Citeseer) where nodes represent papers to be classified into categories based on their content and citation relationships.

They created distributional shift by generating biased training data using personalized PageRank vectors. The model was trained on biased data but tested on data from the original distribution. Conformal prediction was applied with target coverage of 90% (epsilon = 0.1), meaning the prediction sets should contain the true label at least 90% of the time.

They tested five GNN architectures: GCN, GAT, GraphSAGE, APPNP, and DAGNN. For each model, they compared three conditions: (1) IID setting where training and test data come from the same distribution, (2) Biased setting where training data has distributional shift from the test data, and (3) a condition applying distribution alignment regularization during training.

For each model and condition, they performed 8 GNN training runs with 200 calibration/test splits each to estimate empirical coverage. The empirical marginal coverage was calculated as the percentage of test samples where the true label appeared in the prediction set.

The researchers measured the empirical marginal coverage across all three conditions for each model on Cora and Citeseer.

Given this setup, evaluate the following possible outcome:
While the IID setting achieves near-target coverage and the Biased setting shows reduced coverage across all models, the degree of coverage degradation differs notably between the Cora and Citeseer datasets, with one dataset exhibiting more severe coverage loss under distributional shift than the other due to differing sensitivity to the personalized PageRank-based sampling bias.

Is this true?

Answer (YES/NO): NO